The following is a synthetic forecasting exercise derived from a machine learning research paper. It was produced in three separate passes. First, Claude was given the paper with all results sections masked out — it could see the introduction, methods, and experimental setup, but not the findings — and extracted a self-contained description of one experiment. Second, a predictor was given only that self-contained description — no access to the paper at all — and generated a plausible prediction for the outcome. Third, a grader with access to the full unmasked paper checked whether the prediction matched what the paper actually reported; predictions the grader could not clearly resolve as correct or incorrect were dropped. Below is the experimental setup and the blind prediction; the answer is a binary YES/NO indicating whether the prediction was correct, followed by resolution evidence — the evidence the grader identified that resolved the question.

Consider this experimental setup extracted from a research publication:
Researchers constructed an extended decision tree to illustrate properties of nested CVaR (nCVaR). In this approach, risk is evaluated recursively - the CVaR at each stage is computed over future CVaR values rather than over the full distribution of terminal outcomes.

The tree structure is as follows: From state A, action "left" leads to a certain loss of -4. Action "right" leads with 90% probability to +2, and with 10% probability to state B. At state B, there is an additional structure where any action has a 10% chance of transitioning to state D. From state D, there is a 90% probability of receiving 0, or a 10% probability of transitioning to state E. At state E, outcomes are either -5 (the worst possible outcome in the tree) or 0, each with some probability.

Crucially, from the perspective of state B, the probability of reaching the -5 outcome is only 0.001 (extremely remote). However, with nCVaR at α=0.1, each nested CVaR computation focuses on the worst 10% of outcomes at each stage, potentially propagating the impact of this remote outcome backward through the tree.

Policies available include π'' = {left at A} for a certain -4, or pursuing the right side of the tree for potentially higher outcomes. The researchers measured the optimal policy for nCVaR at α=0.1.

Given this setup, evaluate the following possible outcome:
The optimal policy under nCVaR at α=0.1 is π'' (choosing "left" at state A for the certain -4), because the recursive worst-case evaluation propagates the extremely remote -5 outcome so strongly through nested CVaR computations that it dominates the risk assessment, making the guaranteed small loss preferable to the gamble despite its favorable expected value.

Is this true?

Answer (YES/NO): YES